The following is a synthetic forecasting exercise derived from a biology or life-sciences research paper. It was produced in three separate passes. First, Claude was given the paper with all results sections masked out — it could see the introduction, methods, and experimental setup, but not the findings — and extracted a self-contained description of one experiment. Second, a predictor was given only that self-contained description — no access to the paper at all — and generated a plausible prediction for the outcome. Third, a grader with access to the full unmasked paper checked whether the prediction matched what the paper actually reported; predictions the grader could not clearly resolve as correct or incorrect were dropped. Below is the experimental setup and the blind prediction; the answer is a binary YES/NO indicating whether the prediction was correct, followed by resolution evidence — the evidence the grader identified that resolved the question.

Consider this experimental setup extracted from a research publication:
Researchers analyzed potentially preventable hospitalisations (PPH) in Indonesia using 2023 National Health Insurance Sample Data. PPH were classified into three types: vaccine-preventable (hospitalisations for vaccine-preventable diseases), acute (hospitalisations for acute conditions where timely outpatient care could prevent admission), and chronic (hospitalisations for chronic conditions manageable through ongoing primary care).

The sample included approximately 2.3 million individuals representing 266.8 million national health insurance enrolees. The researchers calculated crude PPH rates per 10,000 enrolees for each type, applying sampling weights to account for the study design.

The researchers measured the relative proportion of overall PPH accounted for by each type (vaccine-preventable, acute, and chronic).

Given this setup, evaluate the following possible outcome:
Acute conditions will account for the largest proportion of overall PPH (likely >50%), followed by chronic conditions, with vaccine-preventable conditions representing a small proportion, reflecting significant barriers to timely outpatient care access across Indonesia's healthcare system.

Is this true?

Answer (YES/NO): YES